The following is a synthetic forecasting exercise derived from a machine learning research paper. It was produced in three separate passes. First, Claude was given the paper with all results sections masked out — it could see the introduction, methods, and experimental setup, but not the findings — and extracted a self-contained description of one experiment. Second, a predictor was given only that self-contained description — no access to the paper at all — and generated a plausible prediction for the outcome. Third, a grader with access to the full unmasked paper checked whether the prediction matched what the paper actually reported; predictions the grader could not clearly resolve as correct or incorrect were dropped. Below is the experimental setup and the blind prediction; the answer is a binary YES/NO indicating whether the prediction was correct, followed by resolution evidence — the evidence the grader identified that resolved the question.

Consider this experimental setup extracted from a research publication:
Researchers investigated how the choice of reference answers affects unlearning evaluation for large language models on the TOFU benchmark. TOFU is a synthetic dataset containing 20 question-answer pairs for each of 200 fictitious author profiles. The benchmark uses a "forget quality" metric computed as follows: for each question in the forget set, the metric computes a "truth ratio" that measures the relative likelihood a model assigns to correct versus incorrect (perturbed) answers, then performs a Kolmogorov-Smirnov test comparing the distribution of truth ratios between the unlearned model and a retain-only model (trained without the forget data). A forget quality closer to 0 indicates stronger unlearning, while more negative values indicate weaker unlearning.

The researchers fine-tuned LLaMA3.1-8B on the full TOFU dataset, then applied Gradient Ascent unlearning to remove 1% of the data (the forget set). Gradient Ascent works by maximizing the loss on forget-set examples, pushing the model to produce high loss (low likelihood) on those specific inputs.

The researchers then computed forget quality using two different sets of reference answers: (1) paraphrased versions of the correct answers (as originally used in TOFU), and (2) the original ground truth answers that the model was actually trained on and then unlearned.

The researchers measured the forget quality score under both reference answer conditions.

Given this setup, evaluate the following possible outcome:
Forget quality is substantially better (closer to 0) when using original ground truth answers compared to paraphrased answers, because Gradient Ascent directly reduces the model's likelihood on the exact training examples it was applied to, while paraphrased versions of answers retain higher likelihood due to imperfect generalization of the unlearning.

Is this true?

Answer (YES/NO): NO